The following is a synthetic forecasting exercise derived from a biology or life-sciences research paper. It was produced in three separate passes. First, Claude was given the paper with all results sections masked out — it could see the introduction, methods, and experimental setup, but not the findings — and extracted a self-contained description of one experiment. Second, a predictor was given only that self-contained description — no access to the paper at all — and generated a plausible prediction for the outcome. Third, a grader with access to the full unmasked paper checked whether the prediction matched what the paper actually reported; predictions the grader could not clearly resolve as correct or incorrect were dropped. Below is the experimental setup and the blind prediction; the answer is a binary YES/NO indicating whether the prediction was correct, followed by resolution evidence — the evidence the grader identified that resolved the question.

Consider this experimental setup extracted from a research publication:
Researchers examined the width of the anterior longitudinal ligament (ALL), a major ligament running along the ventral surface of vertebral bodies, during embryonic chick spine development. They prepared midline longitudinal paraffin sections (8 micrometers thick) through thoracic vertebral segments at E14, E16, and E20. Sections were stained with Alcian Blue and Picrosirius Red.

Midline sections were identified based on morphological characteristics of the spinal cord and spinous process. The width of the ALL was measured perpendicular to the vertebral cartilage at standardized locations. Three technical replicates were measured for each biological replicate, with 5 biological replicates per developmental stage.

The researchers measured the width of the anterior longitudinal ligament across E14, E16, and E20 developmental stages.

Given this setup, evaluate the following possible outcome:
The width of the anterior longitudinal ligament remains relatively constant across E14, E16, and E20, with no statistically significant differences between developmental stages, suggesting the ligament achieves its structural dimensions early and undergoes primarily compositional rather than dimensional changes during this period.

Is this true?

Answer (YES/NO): NO